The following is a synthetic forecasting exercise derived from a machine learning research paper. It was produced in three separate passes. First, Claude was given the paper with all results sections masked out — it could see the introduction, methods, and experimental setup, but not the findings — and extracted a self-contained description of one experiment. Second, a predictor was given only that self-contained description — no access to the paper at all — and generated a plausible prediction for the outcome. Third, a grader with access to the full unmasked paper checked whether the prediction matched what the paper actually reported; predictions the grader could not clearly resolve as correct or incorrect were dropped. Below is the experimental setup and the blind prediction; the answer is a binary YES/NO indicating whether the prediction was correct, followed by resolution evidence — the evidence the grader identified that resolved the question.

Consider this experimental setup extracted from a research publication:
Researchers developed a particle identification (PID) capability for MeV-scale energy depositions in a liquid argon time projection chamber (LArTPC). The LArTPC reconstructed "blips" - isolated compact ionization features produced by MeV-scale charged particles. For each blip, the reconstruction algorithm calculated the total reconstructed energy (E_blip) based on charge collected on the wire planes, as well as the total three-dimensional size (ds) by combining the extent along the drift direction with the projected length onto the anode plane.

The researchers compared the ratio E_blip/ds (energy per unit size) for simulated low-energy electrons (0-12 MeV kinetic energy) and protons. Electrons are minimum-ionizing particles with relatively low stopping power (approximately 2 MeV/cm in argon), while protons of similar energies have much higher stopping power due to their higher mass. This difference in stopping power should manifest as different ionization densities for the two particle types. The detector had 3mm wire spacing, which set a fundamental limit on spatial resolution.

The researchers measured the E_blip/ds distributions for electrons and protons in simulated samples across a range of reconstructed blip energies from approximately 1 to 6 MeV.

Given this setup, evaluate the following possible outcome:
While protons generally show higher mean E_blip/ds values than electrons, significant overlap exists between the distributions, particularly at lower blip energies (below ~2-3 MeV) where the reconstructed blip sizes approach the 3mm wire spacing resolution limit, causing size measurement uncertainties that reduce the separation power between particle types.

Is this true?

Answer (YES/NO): YES